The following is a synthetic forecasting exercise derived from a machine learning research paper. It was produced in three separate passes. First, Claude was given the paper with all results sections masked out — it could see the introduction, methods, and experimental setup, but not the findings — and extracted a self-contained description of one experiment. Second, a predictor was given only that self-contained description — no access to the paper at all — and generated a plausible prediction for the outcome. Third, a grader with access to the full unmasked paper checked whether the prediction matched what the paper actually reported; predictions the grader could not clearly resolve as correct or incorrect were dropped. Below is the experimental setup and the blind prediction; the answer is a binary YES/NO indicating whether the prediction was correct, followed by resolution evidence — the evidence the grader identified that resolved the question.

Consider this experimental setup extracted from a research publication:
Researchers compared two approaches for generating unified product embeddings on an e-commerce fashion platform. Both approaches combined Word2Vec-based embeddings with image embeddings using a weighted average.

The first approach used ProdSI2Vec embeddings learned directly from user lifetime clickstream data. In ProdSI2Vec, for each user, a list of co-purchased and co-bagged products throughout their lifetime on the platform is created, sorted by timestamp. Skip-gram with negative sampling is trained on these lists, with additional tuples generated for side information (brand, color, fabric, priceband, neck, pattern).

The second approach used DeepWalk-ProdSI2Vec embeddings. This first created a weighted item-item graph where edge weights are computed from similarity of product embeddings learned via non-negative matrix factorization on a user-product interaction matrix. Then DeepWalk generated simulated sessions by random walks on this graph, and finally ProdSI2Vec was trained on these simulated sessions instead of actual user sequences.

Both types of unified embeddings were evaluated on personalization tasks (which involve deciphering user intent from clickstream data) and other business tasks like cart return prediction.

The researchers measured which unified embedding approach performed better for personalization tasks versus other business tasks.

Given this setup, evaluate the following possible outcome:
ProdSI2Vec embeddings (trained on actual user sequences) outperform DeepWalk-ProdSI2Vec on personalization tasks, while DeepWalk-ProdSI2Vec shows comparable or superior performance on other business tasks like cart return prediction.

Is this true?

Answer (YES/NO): YES